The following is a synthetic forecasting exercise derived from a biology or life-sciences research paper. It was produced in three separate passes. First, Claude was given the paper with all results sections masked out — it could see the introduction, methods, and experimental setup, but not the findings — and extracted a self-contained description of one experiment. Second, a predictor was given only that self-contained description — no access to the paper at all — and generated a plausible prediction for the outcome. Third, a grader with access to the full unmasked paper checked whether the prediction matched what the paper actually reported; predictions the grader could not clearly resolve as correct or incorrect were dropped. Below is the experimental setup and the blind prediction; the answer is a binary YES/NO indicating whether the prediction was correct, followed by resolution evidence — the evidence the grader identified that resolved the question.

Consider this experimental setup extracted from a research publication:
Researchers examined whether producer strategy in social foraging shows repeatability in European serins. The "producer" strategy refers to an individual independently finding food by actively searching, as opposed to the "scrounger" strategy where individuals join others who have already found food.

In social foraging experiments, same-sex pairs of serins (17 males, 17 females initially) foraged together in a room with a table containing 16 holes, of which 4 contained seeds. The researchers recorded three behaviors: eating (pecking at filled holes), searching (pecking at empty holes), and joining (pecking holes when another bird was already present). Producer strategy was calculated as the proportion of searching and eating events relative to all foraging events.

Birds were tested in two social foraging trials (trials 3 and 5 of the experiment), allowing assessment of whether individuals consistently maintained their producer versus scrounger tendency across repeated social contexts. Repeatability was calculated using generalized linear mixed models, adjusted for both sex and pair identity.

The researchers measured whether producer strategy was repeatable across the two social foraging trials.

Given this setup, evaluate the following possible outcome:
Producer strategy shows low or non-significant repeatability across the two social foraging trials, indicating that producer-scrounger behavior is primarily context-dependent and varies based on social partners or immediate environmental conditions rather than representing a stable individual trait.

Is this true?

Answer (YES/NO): NO